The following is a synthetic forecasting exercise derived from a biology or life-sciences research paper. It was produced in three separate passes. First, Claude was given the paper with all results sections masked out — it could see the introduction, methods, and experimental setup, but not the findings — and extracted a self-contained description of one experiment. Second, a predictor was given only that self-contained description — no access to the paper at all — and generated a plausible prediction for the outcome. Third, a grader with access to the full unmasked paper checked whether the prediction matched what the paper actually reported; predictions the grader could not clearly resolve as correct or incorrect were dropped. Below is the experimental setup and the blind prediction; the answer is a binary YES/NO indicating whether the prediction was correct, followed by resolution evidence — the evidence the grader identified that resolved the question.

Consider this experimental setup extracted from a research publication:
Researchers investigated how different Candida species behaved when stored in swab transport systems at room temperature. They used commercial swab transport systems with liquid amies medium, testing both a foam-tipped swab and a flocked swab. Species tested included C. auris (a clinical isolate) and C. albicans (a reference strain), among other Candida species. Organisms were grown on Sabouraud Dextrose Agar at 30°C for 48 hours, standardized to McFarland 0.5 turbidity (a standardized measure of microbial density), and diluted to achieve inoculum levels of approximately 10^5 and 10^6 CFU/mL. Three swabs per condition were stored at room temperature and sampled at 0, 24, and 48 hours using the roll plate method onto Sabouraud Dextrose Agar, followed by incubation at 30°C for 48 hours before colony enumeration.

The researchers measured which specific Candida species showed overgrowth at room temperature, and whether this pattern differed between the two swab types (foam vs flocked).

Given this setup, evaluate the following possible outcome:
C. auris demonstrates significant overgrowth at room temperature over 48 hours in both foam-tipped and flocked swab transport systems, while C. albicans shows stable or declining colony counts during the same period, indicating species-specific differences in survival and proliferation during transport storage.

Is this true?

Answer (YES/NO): NO